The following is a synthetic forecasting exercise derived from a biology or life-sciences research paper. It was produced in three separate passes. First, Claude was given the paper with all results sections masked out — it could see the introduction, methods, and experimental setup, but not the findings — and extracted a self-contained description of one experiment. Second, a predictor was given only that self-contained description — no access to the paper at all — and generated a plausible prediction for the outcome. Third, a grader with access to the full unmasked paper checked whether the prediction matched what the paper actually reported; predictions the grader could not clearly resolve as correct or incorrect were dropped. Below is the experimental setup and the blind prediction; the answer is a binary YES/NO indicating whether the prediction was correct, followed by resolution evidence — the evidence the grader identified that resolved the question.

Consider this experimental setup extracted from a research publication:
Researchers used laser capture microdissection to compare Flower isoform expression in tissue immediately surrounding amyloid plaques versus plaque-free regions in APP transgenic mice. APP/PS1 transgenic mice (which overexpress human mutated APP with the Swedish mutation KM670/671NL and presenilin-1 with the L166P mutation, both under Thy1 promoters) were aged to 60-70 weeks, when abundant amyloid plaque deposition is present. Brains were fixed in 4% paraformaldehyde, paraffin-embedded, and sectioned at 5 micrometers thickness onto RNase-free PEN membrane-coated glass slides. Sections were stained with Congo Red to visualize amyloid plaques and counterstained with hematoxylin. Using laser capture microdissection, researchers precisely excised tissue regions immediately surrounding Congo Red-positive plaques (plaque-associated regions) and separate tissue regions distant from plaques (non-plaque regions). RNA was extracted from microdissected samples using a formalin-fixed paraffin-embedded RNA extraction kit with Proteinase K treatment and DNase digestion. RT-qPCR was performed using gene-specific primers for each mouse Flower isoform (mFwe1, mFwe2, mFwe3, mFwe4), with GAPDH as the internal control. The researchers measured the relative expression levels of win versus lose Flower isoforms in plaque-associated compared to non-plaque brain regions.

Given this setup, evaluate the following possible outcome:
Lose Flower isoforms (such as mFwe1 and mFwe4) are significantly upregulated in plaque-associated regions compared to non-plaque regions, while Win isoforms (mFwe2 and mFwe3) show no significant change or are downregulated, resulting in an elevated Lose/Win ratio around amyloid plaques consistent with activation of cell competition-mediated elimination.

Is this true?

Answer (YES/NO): NO